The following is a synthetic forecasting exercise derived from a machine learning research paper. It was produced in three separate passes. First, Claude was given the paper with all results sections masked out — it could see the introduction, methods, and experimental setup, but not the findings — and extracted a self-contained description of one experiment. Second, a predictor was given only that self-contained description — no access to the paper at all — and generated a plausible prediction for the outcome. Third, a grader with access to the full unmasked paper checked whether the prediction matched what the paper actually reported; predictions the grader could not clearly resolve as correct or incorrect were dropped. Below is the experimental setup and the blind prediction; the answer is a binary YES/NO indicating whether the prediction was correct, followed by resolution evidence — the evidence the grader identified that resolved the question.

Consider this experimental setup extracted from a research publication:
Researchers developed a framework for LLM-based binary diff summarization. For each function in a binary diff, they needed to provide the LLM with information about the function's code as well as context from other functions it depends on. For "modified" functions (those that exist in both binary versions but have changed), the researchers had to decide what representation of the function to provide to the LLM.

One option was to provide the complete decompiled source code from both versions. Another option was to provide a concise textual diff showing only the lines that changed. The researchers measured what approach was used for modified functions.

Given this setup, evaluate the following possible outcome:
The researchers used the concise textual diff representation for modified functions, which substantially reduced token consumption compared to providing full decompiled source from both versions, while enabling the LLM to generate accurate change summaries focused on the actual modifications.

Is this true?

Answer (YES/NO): NO